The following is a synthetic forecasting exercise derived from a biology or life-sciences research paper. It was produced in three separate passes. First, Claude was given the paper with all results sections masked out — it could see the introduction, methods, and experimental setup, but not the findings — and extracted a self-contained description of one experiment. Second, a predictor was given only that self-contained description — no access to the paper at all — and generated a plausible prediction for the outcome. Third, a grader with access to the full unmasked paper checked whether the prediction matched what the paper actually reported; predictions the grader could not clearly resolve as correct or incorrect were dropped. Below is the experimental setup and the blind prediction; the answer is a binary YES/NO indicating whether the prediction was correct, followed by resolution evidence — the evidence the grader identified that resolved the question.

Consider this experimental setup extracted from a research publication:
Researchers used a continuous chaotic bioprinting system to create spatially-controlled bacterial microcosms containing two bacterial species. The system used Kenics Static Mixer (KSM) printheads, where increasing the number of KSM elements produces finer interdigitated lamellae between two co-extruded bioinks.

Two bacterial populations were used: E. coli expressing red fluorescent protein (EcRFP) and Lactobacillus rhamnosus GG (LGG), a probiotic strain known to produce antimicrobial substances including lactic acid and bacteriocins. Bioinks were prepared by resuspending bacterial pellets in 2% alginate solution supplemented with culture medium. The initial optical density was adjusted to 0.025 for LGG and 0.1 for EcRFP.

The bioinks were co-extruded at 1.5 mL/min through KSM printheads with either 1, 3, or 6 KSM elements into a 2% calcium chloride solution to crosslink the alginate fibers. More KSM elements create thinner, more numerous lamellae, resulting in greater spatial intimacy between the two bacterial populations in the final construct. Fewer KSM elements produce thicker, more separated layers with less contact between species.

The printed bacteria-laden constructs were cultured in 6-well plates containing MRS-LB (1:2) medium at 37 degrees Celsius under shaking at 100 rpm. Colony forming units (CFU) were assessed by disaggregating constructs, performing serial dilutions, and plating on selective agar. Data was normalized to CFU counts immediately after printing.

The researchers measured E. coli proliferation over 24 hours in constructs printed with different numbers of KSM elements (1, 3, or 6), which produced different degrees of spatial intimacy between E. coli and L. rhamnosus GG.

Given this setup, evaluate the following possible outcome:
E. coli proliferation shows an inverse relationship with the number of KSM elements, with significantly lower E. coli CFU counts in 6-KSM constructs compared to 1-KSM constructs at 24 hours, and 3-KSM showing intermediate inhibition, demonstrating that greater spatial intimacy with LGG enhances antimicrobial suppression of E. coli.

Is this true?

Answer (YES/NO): NO